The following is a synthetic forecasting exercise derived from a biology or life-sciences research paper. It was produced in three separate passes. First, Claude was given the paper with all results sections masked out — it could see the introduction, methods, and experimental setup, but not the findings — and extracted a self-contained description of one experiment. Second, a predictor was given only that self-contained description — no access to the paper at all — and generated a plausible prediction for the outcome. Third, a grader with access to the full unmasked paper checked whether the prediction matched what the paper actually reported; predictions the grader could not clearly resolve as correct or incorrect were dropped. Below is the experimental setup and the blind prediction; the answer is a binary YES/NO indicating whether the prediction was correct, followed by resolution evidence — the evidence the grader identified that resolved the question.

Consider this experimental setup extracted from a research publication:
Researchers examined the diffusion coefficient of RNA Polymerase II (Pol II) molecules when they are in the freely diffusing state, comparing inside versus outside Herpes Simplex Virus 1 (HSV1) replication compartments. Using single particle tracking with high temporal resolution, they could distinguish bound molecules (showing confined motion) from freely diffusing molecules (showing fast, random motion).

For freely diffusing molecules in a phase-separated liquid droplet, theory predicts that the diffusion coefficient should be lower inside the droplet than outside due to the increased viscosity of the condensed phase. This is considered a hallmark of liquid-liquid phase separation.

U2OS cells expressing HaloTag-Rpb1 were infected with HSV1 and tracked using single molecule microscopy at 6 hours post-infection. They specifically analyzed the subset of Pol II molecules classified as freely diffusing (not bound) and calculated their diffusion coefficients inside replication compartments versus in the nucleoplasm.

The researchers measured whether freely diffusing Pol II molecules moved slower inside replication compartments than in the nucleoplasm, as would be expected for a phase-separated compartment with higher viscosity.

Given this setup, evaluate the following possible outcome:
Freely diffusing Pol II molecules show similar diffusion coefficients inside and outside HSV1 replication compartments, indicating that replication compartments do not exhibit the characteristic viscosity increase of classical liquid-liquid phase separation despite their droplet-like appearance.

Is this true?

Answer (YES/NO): YES